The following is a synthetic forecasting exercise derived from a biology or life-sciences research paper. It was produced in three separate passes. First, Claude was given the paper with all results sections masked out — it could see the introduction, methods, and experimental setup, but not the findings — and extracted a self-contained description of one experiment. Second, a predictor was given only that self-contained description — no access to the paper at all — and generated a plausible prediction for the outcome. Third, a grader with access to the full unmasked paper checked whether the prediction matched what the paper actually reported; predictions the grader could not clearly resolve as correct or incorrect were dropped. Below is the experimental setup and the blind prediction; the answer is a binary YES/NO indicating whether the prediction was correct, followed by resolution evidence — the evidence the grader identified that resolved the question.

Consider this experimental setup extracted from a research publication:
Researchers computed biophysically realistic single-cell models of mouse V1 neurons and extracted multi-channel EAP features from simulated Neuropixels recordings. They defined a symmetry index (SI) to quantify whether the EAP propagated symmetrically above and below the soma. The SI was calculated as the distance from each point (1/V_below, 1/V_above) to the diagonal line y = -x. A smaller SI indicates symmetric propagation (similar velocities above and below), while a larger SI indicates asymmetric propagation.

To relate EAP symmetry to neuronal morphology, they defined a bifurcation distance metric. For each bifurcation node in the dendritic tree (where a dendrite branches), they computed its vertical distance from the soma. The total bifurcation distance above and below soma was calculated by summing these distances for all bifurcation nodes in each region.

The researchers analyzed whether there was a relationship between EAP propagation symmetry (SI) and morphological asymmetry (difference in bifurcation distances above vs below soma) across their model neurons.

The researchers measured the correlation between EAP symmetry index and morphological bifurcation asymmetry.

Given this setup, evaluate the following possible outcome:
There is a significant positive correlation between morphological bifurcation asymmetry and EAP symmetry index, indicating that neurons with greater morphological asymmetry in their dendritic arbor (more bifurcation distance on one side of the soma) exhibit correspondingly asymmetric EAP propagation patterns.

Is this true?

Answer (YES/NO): YES